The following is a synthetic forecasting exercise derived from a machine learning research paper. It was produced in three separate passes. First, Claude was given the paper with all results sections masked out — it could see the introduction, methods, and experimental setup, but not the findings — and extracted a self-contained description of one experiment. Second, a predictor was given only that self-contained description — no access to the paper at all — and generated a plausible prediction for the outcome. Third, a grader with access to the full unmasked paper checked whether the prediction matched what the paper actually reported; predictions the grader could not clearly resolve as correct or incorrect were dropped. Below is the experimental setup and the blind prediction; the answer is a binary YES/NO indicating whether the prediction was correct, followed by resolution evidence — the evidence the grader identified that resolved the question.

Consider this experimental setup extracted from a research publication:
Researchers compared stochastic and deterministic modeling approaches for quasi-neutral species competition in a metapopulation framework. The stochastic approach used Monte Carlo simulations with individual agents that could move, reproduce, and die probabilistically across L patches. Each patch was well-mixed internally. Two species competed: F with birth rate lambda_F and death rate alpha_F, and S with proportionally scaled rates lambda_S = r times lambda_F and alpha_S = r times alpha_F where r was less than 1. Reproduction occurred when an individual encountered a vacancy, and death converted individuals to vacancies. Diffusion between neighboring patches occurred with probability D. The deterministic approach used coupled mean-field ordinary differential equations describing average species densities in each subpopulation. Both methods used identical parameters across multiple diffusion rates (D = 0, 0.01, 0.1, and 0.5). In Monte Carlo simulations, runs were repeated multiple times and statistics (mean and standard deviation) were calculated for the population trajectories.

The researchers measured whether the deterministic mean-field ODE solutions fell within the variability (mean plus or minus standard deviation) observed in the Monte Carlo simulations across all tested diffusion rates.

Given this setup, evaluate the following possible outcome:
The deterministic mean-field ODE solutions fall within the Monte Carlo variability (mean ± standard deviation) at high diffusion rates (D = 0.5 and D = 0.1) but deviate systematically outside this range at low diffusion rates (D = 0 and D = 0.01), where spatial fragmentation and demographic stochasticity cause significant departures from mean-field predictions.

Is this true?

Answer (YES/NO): NO